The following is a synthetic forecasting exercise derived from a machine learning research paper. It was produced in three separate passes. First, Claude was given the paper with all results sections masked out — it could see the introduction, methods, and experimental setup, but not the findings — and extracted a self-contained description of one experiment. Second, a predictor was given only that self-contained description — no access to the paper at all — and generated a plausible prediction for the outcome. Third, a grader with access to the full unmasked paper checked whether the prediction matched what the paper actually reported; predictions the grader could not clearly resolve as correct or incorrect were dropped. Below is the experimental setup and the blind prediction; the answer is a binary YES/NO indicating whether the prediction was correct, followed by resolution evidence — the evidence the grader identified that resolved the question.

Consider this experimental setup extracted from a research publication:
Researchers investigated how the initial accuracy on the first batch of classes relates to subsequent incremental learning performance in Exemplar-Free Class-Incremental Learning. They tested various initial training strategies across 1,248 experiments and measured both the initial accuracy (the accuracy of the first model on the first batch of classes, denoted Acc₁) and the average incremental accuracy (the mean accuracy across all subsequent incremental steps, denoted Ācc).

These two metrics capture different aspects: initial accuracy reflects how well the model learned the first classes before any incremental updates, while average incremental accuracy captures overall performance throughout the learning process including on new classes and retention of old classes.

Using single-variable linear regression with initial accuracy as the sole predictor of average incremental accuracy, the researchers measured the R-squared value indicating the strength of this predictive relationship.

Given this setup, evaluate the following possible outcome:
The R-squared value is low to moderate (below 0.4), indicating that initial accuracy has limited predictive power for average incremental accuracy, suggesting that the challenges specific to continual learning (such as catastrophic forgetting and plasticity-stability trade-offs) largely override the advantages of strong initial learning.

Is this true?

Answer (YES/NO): NO